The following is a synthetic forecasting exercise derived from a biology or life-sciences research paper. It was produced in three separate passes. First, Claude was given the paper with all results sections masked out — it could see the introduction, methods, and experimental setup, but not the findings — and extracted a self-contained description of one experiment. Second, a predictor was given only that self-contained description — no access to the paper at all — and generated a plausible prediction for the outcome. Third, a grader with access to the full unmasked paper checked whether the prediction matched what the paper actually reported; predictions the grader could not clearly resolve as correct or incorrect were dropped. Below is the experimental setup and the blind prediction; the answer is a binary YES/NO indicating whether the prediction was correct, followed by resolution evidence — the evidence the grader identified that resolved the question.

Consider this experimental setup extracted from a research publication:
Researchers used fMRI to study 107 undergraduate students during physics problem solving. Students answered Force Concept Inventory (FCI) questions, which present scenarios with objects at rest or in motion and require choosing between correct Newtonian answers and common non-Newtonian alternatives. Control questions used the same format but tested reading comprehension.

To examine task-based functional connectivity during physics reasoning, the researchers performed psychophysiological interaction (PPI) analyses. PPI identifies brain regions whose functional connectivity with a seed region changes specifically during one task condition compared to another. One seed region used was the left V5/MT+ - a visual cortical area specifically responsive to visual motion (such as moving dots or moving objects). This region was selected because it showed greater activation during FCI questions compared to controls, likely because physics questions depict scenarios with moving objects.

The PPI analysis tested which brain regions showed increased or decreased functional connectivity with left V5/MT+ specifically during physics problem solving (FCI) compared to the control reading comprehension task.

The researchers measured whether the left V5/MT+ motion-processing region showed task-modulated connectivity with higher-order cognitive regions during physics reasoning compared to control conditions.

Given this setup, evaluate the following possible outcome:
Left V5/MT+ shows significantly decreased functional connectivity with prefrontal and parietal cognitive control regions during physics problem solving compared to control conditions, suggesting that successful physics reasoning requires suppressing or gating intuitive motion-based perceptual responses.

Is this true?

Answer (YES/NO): NO